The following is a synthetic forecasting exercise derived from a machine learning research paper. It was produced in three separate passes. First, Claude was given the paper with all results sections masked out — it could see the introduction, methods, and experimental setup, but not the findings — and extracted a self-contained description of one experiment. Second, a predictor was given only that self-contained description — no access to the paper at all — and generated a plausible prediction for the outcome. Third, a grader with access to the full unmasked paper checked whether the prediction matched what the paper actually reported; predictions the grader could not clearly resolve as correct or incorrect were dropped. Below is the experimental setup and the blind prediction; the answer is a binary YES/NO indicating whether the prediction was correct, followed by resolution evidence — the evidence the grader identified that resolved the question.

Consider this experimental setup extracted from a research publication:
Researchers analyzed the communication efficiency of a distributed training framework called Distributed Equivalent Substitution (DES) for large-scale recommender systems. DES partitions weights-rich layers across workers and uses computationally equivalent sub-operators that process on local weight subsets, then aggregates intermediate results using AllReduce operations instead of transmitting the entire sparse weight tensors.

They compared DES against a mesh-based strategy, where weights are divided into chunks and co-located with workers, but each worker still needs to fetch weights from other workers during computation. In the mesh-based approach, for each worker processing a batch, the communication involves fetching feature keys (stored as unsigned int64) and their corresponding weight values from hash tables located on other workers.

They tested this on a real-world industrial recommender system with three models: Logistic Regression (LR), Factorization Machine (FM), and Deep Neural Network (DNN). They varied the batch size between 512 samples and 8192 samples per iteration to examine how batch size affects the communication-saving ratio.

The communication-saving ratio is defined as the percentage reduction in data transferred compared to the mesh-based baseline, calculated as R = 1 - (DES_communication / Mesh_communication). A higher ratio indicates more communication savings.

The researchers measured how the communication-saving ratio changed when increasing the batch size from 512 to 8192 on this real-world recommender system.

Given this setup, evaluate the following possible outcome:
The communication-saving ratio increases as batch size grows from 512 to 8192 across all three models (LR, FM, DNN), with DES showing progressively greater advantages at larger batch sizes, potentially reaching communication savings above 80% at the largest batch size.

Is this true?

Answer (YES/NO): NO